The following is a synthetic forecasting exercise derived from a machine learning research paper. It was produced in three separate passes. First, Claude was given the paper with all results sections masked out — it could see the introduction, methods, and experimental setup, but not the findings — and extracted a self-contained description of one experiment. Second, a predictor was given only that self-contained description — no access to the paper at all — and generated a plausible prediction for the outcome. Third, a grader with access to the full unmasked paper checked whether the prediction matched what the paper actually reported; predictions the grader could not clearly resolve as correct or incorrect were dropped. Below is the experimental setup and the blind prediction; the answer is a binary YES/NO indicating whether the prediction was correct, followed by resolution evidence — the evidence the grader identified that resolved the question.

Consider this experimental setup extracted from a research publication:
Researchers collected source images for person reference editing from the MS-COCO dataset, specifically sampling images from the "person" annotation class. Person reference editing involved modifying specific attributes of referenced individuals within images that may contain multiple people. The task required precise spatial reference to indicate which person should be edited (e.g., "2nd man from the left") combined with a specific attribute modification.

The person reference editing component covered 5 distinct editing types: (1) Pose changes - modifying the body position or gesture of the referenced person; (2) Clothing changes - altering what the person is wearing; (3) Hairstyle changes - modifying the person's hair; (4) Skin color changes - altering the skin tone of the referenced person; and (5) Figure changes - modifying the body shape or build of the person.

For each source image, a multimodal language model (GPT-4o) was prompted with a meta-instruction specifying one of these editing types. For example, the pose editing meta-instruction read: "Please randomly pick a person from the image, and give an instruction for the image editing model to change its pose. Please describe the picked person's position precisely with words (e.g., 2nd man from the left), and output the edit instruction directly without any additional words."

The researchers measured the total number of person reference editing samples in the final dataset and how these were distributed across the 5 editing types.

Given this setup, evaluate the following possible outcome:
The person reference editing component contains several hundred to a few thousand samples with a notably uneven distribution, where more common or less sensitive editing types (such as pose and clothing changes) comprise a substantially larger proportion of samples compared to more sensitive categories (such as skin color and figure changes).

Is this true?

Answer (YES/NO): NO